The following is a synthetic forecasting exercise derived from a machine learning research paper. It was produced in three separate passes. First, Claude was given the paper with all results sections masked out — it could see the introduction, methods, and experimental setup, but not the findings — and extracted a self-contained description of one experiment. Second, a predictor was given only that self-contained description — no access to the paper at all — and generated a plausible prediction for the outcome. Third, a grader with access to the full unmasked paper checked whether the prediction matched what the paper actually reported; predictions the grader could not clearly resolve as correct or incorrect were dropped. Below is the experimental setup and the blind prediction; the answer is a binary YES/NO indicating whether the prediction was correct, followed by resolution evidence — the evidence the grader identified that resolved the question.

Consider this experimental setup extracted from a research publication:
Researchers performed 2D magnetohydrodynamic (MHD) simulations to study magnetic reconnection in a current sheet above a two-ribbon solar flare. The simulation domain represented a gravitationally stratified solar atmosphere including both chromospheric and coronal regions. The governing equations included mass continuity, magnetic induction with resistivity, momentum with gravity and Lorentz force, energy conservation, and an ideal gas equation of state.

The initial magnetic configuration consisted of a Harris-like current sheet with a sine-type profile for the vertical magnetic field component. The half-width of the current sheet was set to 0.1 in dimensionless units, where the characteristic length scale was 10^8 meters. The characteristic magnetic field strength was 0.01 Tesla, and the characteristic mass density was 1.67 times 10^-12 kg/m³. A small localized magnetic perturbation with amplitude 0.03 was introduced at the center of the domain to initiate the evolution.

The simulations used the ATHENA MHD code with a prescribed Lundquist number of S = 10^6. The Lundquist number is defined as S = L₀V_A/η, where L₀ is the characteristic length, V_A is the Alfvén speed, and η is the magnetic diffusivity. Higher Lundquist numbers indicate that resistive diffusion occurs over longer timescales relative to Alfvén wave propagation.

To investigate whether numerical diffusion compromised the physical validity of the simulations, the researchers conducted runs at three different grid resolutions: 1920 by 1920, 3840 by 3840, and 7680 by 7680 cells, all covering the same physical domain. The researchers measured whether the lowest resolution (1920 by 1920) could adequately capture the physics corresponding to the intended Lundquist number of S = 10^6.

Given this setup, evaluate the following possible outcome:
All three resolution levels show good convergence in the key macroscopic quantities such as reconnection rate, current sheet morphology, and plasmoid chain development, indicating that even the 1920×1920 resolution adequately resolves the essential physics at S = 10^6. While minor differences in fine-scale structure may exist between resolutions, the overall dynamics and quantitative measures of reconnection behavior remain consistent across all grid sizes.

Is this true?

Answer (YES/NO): NO